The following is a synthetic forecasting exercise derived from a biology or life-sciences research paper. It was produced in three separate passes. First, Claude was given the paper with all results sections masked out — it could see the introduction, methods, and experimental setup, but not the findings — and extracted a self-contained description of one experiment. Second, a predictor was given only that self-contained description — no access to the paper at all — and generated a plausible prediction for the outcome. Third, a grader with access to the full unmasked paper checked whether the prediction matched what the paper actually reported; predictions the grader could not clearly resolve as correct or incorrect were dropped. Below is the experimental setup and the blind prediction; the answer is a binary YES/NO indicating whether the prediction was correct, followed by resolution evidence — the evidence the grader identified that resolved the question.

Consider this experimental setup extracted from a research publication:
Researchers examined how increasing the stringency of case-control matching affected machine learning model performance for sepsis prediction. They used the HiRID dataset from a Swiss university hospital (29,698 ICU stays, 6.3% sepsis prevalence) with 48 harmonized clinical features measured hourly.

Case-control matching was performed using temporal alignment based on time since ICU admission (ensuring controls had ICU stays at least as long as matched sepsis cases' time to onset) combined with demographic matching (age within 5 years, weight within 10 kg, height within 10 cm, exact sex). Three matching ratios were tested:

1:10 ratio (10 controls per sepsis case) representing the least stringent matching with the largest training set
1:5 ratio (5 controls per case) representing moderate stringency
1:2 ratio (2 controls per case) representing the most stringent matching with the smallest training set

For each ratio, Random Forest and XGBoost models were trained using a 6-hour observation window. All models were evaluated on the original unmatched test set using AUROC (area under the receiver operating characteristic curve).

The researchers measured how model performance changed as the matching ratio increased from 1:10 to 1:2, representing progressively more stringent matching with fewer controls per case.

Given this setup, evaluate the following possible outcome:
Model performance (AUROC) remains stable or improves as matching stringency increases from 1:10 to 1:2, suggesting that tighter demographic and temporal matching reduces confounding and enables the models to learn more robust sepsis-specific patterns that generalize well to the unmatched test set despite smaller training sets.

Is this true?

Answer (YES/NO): NO